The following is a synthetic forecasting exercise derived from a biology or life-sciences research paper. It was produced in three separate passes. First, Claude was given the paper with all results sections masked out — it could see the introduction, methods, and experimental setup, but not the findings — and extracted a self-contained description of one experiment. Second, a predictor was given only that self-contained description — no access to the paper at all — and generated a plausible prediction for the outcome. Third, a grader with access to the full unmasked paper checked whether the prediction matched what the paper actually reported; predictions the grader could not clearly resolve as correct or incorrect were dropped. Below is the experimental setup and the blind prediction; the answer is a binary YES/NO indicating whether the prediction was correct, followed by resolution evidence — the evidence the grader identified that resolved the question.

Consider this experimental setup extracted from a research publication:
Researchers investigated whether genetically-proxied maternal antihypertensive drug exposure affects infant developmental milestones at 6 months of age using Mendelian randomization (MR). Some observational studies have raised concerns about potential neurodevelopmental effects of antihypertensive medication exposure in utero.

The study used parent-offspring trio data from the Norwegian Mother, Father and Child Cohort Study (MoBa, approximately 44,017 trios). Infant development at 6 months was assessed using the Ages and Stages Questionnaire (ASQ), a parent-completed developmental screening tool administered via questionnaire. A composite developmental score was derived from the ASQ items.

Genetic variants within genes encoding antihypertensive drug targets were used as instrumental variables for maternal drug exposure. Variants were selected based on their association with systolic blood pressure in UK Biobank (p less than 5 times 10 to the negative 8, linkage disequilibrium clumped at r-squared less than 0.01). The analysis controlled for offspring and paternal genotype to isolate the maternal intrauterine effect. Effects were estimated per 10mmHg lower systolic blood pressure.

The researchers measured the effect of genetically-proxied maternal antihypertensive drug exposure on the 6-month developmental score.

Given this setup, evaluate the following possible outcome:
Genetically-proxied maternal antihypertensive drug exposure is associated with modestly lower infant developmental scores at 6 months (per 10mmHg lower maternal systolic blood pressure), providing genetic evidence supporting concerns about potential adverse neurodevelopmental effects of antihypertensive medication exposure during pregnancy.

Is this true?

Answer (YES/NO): NO